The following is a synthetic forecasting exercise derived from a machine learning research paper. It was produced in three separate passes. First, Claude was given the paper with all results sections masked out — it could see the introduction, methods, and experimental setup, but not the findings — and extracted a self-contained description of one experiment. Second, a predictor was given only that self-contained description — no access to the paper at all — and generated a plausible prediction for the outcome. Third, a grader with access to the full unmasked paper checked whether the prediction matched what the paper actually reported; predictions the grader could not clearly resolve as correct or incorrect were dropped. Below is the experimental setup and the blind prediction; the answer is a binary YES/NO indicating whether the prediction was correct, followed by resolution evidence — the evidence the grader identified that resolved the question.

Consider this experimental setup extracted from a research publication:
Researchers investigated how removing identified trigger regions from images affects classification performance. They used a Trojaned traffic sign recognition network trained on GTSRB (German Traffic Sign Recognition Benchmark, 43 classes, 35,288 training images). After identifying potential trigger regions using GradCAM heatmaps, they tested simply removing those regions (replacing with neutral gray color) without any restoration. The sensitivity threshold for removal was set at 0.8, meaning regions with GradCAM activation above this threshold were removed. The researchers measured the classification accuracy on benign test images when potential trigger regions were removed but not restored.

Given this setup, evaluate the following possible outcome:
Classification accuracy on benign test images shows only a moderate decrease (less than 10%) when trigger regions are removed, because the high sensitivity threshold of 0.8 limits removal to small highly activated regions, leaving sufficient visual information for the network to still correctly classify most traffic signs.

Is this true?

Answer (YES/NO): NO